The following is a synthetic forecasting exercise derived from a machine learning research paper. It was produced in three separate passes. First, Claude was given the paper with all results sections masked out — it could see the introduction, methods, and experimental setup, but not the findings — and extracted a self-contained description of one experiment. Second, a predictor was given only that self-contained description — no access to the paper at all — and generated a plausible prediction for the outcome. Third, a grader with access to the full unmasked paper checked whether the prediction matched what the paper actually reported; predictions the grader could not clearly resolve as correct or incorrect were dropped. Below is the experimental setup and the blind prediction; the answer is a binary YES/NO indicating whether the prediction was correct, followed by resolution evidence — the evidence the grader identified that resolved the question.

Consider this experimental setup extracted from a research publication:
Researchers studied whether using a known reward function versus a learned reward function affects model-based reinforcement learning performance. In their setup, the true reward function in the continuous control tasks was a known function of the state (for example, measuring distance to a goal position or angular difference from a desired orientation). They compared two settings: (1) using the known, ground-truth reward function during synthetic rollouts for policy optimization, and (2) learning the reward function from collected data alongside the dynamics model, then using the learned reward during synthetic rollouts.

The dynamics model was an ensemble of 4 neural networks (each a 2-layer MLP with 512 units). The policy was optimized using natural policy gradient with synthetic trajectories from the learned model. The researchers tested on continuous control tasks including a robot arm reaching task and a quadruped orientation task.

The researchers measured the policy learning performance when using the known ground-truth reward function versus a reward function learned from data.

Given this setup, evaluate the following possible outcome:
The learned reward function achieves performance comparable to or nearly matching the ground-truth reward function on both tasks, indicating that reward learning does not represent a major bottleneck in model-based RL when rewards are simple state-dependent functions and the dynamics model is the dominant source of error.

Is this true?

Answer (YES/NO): YES